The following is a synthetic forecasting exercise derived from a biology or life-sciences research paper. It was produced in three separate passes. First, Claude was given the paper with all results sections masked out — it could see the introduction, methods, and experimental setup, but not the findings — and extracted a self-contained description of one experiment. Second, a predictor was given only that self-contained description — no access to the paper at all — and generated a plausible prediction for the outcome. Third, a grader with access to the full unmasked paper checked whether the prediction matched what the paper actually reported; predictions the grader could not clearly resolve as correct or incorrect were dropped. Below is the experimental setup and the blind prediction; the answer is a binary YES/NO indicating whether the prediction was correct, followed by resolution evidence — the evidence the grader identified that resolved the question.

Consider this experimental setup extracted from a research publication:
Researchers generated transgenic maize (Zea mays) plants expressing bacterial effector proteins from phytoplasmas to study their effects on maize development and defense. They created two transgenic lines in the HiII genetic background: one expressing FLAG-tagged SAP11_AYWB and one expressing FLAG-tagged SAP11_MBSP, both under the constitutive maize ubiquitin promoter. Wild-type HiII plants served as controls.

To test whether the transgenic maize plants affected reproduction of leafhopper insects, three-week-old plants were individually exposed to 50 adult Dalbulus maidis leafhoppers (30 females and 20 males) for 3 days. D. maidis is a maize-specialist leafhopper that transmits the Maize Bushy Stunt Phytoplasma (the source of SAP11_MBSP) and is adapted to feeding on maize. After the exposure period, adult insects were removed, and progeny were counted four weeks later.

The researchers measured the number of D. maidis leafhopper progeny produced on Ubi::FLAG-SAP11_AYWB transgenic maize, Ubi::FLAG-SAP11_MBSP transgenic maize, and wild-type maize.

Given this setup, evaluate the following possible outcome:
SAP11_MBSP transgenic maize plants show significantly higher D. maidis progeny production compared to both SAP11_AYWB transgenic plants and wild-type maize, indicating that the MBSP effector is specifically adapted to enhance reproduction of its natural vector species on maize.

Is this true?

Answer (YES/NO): NO